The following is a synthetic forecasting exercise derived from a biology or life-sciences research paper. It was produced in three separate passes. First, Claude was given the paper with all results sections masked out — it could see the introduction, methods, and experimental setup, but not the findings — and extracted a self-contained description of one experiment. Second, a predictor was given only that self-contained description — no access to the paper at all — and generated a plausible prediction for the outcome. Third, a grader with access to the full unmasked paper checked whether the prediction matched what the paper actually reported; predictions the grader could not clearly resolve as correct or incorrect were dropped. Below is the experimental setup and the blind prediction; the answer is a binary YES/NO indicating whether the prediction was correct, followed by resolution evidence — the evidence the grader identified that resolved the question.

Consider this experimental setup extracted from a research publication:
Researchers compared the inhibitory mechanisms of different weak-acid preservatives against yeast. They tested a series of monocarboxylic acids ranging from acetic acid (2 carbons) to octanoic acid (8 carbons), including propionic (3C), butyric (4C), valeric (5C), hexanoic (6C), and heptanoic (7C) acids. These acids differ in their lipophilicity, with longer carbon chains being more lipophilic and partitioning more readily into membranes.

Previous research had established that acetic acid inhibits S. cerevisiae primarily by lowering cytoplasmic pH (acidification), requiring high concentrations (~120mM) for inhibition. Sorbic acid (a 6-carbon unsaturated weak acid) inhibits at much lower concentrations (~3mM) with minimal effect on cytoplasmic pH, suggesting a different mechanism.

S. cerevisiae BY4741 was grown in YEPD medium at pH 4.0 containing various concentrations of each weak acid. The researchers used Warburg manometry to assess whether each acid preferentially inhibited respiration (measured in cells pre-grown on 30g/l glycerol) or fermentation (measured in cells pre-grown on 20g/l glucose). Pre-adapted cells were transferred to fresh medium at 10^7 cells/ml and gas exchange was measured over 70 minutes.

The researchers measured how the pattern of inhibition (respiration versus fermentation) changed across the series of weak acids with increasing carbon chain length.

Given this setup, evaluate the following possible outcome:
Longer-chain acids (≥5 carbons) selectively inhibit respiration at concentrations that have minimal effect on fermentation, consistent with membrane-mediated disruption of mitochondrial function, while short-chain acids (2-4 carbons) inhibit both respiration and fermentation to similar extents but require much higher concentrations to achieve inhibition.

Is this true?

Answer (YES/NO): NO